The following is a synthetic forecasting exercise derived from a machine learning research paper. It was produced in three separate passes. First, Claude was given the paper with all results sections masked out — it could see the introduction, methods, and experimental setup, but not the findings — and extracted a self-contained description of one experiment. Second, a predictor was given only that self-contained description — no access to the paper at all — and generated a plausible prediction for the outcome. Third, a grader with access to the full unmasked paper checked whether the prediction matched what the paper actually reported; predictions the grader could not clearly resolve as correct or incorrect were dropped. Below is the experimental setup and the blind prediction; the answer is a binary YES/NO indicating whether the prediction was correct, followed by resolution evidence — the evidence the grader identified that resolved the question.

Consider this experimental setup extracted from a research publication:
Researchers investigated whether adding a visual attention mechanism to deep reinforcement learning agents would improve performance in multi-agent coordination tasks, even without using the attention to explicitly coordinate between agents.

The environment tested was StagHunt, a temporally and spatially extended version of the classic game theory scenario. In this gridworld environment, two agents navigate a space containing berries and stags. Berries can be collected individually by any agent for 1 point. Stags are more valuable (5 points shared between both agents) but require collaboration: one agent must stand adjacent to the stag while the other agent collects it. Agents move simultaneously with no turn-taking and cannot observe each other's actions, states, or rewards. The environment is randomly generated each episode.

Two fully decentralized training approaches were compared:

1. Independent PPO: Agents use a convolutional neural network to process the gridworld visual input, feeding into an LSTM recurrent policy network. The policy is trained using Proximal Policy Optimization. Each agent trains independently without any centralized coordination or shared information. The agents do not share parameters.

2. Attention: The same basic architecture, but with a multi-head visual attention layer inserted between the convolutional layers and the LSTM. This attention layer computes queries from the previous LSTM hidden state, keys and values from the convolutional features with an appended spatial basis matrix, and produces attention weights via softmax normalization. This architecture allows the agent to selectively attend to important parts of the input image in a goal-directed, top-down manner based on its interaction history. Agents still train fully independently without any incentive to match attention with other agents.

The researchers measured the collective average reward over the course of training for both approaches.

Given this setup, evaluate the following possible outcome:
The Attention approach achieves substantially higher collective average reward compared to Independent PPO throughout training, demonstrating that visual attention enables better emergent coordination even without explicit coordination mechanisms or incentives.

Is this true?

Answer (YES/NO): NO